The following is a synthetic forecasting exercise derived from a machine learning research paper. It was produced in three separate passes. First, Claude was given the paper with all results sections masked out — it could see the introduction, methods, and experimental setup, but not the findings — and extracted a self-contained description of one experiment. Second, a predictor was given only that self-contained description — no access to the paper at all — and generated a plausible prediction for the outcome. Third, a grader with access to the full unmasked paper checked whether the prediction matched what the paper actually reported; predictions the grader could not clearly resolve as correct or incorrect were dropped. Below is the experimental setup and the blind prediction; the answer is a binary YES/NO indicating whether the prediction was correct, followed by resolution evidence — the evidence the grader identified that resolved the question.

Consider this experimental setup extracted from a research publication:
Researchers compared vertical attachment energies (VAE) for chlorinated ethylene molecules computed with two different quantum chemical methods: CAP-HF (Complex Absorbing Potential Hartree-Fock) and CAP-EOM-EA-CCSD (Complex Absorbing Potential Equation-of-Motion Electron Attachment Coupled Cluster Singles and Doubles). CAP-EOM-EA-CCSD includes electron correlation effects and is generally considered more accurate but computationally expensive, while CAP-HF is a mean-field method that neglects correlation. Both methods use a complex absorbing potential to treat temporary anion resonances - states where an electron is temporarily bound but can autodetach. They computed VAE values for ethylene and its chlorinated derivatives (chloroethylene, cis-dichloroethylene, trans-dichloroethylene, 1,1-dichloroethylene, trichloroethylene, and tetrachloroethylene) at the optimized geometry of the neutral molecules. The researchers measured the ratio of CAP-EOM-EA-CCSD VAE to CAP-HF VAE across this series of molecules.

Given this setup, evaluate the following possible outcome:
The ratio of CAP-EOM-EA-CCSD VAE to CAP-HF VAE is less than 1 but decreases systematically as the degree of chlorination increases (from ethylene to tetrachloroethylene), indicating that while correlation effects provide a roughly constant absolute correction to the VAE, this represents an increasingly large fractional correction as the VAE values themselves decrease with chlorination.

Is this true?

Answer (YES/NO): NO